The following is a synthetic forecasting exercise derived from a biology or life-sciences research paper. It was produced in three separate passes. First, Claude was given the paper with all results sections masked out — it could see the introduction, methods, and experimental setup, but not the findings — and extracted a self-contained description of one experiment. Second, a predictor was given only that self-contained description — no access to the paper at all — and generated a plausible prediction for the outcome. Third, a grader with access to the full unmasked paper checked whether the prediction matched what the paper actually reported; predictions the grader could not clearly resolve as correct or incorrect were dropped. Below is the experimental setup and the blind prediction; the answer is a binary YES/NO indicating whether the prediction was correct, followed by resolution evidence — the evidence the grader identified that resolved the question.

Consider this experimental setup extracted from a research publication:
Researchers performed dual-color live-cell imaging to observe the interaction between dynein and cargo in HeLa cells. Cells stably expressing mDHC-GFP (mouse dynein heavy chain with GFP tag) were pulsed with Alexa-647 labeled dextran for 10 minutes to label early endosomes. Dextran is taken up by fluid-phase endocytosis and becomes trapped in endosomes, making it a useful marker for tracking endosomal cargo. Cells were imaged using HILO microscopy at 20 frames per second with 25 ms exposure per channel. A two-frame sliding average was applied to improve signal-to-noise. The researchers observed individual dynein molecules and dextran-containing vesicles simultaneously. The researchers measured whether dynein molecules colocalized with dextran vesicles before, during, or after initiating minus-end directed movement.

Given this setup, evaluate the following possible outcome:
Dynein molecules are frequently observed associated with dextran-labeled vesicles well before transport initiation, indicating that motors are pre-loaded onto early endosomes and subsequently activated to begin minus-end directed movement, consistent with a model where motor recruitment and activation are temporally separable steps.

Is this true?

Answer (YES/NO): NO